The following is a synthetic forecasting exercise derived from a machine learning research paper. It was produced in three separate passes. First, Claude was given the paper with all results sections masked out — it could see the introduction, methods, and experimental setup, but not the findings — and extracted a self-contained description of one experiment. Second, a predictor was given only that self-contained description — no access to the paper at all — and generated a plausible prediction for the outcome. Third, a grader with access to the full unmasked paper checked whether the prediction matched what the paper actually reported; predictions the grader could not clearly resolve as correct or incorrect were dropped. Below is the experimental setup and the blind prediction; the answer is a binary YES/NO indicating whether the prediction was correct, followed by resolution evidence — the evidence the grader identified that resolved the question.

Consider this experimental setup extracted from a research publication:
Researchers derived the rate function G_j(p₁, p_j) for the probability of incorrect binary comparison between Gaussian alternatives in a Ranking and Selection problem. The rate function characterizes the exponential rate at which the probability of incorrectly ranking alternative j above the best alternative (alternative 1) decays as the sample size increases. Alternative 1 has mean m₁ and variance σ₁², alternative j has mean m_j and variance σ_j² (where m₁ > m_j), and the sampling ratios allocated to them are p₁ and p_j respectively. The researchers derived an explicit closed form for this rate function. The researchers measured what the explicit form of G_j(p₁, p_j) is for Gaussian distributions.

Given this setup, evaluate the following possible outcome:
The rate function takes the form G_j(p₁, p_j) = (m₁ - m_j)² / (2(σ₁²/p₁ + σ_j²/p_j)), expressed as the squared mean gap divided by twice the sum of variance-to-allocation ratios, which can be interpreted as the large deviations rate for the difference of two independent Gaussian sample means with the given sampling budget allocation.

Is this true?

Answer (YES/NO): YES